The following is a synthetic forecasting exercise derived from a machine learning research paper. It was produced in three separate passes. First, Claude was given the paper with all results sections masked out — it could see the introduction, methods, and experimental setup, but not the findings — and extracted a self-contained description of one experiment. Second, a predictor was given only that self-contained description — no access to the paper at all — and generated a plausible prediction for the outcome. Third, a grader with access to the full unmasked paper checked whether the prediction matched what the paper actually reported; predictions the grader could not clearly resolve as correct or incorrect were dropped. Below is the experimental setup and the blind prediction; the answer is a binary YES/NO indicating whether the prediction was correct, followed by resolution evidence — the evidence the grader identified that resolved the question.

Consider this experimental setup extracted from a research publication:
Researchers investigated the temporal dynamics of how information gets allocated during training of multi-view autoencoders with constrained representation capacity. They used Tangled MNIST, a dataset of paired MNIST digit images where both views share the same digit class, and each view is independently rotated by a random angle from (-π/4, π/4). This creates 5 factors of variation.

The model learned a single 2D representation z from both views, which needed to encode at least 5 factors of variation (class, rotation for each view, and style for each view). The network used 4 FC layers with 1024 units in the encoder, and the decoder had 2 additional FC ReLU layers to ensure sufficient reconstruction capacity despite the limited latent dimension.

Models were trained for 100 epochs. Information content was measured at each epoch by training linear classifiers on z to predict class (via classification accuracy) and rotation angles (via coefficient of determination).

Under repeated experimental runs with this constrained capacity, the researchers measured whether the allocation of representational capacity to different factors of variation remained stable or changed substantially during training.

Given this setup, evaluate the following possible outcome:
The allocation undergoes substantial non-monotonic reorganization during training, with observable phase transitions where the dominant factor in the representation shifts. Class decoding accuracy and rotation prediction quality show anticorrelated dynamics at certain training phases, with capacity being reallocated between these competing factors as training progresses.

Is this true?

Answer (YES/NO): NO